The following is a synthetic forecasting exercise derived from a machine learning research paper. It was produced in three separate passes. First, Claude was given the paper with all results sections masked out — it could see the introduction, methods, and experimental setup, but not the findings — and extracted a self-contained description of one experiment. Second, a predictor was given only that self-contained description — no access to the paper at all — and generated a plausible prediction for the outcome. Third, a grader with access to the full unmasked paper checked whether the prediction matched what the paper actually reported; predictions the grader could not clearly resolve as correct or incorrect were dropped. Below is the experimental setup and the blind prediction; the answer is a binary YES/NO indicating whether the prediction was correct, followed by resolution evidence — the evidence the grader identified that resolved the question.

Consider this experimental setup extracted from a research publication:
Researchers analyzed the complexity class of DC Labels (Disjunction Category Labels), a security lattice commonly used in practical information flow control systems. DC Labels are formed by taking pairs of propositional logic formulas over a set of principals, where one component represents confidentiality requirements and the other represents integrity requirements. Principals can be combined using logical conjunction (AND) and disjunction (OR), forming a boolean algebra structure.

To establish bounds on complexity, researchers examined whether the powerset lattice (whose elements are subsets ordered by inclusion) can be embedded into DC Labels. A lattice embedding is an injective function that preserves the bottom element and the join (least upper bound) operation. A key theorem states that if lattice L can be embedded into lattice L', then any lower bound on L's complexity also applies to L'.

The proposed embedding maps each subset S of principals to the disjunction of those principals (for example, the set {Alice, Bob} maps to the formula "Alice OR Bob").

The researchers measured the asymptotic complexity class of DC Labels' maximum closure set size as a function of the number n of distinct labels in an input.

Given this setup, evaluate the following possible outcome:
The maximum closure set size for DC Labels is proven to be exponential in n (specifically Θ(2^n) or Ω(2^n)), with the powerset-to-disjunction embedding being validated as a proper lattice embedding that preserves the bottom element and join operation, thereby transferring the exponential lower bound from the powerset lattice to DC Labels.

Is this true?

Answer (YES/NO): YES